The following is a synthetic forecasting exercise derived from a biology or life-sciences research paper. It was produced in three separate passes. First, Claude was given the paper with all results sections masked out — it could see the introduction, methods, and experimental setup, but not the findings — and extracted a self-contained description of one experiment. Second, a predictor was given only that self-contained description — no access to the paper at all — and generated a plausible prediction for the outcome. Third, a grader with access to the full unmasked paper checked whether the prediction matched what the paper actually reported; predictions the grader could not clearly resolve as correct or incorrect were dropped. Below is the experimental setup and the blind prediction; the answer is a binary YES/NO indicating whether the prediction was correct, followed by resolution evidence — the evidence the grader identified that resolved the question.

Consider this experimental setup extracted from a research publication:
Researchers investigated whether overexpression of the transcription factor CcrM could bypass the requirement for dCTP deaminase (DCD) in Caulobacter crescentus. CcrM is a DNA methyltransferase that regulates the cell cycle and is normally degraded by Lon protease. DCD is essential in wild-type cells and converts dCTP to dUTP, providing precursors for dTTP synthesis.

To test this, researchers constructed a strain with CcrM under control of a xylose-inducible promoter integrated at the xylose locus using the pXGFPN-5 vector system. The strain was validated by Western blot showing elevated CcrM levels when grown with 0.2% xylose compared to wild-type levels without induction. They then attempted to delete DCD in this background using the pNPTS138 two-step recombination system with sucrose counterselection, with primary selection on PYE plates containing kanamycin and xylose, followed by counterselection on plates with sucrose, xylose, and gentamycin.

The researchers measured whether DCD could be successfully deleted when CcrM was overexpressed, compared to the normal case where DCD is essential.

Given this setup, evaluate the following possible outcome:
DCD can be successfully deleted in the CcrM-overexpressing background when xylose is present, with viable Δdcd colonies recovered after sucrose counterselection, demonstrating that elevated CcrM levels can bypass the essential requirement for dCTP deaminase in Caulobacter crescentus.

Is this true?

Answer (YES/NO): YES